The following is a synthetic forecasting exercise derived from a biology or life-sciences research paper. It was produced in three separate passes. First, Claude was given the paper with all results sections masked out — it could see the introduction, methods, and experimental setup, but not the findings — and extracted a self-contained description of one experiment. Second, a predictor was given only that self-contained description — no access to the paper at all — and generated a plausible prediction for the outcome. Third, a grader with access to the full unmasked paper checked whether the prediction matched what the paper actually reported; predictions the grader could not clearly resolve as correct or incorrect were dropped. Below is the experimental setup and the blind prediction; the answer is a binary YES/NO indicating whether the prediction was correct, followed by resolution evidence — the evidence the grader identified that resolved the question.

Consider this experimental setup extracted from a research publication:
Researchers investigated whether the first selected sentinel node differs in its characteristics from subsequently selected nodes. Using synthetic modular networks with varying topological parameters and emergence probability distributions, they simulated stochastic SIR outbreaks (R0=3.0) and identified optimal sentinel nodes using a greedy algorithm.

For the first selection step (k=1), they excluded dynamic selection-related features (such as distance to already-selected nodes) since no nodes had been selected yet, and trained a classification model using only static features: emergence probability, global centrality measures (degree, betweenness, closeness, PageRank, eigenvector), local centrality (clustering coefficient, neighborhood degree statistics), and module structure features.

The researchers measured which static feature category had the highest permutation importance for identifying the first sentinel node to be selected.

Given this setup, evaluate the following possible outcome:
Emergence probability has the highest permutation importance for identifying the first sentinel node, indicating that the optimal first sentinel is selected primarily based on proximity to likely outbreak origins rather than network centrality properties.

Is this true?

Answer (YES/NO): NO